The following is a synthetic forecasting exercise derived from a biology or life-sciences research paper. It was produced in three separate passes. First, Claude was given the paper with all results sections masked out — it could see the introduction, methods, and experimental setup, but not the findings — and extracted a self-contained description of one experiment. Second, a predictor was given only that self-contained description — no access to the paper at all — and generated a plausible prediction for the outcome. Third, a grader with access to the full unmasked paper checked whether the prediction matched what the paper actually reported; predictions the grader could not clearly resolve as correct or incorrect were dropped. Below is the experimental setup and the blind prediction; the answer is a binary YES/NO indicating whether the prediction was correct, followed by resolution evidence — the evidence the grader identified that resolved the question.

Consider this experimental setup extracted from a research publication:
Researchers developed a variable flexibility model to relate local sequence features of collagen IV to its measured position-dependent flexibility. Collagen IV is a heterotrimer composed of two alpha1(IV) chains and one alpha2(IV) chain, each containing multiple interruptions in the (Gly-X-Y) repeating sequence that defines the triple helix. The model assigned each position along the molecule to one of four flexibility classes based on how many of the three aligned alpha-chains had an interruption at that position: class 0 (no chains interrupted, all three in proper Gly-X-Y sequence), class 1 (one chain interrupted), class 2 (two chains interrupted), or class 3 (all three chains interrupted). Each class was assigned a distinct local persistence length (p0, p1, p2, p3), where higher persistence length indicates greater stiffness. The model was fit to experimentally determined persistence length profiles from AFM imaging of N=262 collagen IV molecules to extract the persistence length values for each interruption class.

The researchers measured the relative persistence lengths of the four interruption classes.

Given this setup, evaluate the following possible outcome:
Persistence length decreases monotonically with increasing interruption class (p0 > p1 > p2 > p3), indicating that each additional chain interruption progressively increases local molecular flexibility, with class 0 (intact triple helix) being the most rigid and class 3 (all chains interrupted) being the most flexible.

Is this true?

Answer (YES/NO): YES